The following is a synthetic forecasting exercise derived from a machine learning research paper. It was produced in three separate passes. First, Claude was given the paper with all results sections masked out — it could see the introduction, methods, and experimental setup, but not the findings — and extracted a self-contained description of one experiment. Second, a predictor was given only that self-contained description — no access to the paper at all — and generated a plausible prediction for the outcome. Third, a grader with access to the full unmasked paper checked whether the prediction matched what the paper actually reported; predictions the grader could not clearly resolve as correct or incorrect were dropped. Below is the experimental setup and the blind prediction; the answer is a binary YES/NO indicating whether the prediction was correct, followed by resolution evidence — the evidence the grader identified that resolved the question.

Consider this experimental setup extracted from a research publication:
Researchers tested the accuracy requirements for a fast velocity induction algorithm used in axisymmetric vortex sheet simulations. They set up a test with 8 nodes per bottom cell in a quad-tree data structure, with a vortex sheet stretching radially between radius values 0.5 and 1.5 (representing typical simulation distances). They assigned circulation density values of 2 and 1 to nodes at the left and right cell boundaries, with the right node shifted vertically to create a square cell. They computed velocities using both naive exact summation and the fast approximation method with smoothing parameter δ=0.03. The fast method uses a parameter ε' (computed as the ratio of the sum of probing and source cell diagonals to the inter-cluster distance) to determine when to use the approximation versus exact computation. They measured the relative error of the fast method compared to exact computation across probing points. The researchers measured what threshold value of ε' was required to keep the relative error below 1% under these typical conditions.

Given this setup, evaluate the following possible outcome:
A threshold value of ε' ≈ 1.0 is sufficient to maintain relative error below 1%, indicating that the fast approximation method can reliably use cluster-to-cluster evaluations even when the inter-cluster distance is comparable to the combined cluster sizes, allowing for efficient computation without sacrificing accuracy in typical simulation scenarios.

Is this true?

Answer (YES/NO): NO